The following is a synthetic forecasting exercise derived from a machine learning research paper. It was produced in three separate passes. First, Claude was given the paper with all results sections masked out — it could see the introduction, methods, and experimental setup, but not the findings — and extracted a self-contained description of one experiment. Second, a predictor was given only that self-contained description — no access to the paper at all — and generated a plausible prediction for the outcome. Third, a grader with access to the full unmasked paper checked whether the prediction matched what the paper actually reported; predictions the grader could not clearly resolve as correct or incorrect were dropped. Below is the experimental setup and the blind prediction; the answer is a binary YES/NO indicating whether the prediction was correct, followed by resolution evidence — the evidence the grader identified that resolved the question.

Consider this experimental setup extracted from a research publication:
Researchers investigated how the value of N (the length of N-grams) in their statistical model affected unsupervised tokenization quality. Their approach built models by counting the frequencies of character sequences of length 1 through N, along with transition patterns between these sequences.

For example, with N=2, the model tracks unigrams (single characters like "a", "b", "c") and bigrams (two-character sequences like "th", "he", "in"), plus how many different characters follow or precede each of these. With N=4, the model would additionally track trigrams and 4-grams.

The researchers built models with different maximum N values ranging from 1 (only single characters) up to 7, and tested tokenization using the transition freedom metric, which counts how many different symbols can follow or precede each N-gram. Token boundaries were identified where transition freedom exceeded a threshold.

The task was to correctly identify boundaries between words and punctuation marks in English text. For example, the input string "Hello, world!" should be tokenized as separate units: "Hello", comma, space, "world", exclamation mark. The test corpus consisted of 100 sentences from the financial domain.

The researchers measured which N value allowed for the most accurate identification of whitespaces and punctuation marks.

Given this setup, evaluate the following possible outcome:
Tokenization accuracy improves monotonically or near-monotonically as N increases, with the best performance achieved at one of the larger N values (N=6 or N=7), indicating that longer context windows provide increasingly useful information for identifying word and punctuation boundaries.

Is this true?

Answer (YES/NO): NO